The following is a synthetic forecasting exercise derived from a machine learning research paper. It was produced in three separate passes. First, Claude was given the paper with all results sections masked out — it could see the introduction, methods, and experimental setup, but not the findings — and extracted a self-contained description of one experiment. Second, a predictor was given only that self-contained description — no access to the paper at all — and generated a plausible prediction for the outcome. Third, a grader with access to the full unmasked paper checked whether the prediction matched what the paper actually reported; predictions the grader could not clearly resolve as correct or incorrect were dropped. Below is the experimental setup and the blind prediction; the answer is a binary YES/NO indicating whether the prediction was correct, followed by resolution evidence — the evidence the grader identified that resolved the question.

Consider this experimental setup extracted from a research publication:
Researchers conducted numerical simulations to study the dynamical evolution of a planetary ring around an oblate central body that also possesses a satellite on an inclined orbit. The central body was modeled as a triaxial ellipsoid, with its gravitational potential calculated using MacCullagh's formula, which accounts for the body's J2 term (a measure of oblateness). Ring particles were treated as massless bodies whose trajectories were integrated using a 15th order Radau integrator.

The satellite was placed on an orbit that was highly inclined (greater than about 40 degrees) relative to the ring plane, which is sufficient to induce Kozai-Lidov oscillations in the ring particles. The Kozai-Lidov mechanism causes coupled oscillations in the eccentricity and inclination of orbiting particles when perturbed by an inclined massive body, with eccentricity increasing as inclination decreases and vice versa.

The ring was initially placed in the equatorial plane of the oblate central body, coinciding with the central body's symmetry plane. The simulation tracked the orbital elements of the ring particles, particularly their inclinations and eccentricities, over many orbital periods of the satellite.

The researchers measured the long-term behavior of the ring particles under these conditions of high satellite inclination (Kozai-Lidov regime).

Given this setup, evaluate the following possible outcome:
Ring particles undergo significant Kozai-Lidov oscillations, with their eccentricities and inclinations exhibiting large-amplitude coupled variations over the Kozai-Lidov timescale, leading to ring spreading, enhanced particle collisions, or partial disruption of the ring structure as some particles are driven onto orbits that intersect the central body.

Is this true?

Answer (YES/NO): NO